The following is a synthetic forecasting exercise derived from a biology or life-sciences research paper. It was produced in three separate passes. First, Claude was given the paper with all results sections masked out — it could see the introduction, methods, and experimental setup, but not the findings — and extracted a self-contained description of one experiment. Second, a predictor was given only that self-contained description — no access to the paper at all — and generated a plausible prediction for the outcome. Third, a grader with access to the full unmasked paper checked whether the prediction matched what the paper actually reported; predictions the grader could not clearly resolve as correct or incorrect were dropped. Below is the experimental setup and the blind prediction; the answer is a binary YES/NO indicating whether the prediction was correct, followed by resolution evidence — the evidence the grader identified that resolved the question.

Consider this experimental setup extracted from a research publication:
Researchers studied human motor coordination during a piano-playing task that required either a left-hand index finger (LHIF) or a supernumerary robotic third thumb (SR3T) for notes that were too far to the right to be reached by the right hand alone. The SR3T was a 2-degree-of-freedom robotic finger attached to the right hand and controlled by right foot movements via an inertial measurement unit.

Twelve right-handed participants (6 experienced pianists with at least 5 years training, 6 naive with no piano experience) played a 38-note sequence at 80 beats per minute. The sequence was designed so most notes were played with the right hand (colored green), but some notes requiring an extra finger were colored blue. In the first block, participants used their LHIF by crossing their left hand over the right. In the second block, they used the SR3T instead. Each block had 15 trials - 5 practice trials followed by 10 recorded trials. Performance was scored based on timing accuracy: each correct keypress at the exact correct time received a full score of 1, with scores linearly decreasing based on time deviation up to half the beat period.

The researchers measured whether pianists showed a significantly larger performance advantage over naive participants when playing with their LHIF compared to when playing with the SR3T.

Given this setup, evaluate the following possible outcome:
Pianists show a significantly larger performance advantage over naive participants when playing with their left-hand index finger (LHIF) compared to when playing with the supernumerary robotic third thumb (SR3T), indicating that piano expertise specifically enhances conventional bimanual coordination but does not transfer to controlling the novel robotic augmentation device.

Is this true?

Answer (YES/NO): YES